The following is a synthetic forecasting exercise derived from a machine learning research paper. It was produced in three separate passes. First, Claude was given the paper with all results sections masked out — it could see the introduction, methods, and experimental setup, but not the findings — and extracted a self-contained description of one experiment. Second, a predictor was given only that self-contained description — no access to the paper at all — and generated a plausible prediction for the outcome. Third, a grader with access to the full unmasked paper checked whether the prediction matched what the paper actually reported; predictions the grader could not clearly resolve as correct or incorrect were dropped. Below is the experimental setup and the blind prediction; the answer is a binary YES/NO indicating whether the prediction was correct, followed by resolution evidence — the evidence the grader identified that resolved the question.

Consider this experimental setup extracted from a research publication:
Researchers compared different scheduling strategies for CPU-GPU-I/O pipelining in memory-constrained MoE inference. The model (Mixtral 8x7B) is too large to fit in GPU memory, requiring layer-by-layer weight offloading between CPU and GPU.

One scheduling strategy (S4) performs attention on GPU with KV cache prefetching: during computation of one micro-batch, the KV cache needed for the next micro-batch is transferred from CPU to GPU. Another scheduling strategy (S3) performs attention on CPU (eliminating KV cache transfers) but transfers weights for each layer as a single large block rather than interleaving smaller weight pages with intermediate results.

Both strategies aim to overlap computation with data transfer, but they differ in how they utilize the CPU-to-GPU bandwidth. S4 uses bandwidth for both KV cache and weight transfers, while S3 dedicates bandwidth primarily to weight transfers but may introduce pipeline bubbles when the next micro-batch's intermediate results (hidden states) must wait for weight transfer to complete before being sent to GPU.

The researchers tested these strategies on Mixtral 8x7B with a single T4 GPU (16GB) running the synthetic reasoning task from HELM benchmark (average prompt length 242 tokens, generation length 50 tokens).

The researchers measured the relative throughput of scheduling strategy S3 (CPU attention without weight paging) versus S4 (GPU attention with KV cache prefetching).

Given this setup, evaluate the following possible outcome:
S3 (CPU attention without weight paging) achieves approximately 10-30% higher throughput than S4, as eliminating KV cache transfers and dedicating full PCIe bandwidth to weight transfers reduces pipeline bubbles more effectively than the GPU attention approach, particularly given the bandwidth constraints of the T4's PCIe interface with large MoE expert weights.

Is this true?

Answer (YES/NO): NO